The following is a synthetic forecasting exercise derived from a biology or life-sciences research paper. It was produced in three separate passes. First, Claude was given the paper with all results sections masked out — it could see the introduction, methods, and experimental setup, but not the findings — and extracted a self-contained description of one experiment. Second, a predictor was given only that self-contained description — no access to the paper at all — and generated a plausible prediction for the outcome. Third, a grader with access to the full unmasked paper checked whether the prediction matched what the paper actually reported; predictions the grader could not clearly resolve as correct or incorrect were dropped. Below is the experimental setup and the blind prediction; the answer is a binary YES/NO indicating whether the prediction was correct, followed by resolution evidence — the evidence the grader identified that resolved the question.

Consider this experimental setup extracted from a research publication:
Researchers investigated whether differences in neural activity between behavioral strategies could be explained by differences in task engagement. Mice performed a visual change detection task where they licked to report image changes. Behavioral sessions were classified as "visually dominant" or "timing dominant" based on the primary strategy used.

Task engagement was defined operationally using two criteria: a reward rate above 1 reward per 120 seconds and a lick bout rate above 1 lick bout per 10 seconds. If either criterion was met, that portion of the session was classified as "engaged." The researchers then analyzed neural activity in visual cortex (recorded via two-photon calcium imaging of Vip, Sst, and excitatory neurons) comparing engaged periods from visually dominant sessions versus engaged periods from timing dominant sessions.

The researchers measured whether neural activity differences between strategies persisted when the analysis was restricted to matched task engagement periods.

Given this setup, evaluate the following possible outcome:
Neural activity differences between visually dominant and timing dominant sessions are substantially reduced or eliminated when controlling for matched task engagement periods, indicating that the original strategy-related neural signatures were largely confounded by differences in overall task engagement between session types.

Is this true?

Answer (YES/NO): NO